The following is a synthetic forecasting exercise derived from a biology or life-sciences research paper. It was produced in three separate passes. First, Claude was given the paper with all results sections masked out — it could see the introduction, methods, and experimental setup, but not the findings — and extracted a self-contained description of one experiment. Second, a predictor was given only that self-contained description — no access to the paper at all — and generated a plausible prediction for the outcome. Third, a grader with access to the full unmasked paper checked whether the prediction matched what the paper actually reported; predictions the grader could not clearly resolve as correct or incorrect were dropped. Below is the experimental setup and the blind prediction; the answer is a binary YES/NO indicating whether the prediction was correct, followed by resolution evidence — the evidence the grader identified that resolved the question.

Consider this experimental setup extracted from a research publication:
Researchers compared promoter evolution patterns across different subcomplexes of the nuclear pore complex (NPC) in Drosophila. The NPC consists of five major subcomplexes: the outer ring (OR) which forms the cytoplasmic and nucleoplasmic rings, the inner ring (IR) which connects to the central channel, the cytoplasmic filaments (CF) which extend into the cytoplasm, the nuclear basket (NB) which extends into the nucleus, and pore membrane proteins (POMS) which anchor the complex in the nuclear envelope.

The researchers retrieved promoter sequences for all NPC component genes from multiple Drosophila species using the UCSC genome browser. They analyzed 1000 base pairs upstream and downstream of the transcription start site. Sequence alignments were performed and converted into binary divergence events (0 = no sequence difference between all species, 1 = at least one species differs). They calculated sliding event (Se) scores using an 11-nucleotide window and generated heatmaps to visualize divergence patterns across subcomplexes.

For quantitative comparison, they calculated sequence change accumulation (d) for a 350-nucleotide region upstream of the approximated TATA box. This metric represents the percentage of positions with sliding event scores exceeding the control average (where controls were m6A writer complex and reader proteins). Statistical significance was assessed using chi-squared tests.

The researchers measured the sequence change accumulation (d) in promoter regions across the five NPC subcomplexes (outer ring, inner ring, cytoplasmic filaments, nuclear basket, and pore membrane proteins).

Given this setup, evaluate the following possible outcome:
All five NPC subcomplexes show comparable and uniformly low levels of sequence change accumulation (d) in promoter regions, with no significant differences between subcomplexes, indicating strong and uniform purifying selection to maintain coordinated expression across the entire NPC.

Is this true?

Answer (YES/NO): NO